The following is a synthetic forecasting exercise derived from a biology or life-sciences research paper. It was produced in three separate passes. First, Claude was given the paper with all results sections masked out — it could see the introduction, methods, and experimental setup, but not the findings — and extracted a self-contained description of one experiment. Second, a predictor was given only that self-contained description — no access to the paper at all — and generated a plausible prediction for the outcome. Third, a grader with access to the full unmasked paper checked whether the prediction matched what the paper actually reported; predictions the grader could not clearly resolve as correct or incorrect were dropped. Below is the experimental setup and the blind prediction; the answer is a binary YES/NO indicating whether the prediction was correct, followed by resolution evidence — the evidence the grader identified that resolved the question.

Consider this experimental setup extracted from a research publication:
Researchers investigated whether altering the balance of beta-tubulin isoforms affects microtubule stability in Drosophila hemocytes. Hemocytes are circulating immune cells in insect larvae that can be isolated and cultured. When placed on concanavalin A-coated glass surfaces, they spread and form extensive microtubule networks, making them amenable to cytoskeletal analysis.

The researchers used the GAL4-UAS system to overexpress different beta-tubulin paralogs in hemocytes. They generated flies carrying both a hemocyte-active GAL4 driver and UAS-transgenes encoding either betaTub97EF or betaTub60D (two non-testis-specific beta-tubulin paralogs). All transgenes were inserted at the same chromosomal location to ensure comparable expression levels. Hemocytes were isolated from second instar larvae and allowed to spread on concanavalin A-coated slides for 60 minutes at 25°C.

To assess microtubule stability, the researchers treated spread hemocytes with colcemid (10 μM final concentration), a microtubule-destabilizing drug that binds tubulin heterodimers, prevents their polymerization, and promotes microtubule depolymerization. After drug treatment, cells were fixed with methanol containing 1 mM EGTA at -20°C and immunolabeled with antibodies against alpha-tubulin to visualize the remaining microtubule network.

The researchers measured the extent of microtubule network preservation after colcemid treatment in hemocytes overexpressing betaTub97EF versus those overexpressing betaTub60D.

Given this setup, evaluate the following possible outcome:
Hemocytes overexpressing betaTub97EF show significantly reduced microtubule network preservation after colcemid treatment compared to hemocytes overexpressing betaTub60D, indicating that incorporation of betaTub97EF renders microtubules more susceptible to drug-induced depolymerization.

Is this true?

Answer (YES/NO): NO